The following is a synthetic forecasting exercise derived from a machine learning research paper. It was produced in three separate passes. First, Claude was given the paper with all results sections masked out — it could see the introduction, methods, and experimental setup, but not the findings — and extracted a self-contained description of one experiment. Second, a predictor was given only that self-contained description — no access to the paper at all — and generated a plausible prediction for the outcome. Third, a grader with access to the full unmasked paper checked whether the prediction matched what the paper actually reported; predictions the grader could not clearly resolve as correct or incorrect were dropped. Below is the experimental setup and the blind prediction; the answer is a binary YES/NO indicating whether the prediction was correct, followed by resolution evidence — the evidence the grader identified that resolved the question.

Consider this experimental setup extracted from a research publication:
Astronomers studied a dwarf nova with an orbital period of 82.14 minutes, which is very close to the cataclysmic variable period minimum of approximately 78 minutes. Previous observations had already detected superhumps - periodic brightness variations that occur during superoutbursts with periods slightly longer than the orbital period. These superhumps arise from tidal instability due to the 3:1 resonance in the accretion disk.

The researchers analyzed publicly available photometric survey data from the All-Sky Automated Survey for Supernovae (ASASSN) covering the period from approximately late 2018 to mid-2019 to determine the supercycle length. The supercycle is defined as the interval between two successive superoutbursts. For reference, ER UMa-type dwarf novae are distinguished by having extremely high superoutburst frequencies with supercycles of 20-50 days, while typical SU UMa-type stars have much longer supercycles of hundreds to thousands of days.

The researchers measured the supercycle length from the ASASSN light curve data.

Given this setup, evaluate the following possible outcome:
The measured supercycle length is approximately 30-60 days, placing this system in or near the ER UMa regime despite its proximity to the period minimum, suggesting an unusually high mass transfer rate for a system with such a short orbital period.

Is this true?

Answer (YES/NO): YES